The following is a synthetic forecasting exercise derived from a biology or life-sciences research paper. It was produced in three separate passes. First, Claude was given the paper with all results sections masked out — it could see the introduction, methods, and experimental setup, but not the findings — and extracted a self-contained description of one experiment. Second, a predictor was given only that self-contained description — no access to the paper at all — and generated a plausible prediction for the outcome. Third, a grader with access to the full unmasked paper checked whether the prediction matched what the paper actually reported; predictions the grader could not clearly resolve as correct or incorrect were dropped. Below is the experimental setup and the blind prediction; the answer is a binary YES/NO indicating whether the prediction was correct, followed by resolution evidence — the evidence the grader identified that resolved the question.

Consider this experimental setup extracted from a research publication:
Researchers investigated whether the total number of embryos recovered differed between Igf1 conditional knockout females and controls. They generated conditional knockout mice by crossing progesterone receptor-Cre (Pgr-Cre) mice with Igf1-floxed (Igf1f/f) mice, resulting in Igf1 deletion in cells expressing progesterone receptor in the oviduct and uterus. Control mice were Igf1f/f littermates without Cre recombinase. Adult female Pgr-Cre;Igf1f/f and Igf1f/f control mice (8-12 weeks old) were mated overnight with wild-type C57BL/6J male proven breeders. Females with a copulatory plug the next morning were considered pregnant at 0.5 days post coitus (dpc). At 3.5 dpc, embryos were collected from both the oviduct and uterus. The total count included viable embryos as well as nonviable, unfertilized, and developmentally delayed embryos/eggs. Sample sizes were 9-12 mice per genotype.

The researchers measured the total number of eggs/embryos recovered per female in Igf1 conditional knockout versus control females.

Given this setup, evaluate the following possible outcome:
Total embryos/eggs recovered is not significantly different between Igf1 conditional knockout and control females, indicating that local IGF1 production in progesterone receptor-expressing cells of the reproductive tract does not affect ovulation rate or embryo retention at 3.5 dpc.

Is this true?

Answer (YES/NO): NO